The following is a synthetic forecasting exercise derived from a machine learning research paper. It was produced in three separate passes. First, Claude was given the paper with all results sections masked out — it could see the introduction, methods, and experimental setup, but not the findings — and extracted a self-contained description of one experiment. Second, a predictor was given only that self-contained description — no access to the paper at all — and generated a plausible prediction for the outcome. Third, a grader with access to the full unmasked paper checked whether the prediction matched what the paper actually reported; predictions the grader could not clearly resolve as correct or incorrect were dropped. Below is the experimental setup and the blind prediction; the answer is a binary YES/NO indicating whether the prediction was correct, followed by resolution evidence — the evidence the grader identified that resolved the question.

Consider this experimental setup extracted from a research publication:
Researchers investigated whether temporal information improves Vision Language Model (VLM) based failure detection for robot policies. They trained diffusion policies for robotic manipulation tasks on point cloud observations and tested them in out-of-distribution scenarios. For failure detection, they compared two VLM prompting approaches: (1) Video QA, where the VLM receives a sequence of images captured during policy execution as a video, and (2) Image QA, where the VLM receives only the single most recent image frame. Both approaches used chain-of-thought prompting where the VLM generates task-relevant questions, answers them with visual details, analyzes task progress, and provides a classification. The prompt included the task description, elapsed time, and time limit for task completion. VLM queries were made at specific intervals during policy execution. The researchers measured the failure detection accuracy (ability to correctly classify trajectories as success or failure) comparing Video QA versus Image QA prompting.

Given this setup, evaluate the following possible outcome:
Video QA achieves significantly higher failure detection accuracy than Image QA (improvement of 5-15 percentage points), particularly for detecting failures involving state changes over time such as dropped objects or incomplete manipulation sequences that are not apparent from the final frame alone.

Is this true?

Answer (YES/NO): NO